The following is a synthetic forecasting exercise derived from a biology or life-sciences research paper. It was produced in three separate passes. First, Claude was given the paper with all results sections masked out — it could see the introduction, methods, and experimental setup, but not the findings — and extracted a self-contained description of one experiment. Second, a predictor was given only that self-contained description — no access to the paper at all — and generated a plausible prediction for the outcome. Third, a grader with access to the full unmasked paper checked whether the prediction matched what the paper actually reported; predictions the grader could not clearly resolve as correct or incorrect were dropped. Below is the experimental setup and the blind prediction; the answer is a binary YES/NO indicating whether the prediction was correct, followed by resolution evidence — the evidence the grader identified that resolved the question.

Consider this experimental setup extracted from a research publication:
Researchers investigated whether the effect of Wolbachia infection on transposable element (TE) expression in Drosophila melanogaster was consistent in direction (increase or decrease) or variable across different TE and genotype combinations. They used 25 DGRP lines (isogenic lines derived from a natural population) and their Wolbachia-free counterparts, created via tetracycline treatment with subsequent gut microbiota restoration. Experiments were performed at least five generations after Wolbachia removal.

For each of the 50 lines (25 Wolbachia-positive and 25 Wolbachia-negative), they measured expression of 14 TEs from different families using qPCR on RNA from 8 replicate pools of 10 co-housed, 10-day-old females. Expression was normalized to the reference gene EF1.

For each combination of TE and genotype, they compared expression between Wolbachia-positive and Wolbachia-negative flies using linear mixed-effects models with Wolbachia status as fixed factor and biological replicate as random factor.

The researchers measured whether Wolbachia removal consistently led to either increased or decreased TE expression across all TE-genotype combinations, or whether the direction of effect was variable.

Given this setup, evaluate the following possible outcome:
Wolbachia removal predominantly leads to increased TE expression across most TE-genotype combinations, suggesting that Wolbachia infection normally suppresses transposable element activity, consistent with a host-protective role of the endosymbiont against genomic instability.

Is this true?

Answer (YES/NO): NO